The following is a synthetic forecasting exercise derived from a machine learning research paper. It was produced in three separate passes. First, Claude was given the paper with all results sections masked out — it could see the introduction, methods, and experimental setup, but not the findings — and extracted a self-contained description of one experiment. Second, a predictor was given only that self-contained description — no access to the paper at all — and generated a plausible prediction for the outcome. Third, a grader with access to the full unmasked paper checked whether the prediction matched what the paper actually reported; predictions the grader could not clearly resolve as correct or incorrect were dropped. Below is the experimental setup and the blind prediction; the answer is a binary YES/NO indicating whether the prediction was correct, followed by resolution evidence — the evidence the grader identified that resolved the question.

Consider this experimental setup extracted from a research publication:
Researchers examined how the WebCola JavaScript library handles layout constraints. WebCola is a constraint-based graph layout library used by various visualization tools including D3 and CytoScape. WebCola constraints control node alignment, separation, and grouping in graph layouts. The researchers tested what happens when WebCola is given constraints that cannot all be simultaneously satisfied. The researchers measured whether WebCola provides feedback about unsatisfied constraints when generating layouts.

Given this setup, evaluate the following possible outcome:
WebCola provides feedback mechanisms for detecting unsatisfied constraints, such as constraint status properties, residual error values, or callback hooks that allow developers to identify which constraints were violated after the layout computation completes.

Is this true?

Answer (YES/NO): NO